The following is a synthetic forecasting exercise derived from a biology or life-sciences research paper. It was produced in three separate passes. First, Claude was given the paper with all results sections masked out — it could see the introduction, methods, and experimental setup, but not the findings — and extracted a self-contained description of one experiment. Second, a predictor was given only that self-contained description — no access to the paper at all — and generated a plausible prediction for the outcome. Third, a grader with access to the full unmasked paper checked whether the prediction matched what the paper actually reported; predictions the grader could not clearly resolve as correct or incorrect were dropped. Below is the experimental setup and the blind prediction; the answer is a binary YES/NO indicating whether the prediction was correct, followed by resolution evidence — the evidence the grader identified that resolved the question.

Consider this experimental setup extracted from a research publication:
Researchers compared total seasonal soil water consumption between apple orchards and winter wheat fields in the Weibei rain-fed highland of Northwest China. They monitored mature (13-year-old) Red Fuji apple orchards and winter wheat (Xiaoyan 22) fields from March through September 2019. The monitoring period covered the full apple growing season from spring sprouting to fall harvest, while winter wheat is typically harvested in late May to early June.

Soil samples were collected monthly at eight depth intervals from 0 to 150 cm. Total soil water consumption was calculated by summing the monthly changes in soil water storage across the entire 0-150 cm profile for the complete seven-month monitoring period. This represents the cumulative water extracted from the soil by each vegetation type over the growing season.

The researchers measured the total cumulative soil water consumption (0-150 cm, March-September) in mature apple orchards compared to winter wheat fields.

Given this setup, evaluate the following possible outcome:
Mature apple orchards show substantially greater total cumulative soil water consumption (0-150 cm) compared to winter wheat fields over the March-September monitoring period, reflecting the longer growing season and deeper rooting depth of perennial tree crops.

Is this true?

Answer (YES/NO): NO